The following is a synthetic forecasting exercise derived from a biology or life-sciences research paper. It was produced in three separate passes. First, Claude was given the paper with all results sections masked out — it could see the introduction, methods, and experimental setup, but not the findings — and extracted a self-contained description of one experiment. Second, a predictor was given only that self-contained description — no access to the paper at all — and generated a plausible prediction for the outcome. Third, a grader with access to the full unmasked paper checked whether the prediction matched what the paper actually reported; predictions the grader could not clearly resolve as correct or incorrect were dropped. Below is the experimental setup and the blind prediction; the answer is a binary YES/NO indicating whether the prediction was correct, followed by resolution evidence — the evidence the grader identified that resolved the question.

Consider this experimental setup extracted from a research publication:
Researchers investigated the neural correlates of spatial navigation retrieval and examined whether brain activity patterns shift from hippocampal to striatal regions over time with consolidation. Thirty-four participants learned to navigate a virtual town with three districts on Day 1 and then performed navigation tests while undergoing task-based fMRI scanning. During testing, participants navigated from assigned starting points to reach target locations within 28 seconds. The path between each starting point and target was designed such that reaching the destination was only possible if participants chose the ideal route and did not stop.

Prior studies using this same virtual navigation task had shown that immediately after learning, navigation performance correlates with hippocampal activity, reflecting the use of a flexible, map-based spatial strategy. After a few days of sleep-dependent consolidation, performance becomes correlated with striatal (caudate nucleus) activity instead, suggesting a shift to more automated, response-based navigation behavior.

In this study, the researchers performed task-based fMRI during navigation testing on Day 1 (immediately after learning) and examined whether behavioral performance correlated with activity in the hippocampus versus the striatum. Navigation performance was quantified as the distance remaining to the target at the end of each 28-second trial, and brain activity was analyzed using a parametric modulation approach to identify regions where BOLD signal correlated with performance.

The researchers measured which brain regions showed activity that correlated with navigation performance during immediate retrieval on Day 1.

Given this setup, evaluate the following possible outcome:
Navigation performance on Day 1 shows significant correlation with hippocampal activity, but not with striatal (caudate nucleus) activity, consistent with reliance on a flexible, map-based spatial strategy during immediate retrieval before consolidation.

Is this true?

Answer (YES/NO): NO